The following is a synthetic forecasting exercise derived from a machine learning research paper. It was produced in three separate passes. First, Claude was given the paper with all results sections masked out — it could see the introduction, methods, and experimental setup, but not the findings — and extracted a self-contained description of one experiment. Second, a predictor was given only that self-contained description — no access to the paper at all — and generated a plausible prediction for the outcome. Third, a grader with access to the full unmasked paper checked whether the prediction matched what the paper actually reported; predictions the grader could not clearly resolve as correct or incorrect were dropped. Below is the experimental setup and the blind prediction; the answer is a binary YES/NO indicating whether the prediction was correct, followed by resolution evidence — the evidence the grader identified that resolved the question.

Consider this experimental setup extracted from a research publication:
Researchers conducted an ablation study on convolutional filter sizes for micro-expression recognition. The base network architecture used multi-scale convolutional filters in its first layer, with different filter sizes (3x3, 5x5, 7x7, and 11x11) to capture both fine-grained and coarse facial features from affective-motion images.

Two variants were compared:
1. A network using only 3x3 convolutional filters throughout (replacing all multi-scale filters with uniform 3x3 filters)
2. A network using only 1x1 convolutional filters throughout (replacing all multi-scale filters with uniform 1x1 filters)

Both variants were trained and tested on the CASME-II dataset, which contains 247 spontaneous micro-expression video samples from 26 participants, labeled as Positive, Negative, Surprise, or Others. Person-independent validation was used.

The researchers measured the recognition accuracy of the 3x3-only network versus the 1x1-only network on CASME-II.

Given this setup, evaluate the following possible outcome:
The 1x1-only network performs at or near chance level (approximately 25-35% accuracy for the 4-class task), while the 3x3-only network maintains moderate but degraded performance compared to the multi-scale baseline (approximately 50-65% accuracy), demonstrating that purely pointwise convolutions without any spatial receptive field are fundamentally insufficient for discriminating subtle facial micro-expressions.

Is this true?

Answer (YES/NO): NO